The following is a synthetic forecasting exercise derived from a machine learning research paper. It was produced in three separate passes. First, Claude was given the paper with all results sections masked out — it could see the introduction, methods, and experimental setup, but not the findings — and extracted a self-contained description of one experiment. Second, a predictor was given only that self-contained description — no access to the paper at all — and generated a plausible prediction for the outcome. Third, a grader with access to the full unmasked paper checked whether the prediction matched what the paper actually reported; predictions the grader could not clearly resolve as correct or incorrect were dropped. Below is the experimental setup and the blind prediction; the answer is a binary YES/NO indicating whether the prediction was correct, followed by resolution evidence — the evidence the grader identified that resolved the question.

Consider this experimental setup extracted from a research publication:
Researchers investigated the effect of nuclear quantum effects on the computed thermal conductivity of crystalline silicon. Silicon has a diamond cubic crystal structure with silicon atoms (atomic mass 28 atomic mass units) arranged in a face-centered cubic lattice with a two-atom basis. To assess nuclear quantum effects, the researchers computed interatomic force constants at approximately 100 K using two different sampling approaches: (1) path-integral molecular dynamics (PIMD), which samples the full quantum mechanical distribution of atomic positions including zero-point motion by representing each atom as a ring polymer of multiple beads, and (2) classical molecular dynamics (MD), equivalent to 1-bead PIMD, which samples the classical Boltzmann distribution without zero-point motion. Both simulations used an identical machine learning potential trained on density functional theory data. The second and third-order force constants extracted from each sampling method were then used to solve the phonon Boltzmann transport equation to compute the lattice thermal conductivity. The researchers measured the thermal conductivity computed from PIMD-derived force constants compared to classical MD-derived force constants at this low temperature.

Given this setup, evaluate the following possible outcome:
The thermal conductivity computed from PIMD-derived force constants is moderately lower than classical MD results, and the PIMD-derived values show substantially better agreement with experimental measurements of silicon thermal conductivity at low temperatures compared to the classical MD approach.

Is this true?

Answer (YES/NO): NO